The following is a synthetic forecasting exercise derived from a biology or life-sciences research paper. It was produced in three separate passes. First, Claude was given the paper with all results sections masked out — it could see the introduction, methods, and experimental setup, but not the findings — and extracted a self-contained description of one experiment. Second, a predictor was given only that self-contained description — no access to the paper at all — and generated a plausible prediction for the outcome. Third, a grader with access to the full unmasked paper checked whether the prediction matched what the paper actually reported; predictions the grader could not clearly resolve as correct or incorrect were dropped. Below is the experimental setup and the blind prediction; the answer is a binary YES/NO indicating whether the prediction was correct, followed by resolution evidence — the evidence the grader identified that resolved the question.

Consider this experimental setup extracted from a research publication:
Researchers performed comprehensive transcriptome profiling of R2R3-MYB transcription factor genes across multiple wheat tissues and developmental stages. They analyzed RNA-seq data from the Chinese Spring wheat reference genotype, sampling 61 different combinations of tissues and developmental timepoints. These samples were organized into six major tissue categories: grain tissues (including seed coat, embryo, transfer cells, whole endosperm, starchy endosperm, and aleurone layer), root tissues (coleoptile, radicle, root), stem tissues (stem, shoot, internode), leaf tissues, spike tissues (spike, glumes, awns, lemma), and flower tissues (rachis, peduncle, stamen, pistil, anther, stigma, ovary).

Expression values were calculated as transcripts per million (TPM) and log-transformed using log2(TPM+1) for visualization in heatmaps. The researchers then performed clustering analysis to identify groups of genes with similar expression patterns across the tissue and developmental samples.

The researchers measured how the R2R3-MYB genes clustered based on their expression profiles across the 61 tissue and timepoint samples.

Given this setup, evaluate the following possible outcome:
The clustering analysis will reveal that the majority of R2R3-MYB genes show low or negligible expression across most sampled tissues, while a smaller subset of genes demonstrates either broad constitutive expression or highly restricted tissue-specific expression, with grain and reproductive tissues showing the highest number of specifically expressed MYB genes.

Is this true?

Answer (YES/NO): NO